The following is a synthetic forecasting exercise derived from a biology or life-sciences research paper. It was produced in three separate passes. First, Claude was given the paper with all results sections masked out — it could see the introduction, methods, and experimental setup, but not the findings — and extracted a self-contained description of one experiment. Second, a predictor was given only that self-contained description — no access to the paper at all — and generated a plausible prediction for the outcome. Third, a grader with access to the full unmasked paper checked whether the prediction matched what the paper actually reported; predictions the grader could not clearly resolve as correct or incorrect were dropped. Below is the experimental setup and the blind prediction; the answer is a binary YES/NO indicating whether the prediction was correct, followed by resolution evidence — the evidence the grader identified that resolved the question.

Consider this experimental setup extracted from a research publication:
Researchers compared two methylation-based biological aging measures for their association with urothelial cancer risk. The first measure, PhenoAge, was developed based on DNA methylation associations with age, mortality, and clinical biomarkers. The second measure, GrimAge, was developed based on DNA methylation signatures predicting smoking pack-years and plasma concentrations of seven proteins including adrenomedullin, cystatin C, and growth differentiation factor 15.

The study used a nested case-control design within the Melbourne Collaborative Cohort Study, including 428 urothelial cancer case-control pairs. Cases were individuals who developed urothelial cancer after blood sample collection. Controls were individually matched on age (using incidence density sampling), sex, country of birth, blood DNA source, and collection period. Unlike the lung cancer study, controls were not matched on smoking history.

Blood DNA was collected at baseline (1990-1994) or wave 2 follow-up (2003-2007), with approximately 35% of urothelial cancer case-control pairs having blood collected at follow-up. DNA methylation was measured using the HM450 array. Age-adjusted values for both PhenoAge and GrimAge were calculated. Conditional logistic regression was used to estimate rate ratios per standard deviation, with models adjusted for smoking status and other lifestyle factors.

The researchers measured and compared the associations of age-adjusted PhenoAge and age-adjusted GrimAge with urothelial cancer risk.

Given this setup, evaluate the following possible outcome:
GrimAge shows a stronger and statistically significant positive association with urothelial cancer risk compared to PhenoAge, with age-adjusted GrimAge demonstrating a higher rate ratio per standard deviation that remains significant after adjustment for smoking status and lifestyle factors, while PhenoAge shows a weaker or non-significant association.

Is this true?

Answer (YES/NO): NO